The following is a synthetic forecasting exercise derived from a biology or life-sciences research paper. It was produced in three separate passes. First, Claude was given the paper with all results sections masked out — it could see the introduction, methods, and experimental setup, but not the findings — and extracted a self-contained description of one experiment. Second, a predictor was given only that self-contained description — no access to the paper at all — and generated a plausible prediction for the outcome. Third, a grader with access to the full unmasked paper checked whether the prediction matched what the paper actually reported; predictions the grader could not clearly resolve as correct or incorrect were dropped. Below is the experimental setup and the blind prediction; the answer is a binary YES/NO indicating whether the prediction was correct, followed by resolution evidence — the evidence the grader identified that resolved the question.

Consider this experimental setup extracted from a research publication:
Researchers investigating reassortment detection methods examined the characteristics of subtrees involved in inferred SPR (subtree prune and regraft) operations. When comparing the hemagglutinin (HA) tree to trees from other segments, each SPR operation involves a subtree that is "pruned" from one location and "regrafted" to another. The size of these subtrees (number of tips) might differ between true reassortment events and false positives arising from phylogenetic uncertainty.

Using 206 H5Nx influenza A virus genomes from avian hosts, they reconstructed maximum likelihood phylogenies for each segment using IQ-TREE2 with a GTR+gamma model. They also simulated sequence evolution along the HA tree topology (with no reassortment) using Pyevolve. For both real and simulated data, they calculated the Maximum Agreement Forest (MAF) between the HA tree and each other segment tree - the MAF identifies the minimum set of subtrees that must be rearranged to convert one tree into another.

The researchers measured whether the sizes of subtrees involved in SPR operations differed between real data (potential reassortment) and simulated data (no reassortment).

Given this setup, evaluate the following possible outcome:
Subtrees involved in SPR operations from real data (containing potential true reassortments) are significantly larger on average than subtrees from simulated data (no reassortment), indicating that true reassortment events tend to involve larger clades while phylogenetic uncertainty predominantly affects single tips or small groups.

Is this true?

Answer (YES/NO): NO